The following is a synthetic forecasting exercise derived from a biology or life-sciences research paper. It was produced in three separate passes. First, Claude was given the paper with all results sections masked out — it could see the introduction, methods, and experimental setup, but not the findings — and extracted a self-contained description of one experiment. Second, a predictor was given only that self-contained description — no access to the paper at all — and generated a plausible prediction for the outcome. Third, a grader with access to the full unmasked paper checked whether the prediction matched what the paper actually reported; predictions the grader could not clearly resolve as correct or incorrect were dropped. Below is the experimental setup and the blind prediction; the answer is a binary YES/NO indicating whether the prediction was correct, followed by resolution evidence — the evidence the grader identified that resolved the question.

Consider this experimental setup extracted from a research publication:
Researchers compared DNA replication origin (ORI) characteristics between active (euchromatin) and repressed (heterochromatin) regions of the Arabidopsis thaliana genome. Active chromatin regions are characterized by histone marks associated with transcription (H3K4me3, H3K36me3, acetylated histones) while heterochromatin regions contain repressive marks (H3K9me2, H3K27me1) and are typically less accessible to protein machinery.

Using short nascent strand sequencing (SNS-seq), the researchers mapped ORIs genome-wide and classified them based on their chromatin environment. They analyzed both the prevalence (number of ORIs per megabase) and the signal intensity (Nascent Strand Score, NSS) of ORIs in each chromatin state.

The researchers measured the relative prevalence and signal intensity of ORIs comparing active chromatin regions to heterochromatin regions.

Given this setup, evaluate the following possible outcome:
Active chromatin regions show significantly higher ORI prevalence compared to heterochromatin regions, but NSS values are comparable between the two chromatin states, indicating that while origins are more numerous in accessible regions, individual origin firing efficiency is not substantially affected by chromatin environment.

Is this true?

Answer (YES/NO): NO